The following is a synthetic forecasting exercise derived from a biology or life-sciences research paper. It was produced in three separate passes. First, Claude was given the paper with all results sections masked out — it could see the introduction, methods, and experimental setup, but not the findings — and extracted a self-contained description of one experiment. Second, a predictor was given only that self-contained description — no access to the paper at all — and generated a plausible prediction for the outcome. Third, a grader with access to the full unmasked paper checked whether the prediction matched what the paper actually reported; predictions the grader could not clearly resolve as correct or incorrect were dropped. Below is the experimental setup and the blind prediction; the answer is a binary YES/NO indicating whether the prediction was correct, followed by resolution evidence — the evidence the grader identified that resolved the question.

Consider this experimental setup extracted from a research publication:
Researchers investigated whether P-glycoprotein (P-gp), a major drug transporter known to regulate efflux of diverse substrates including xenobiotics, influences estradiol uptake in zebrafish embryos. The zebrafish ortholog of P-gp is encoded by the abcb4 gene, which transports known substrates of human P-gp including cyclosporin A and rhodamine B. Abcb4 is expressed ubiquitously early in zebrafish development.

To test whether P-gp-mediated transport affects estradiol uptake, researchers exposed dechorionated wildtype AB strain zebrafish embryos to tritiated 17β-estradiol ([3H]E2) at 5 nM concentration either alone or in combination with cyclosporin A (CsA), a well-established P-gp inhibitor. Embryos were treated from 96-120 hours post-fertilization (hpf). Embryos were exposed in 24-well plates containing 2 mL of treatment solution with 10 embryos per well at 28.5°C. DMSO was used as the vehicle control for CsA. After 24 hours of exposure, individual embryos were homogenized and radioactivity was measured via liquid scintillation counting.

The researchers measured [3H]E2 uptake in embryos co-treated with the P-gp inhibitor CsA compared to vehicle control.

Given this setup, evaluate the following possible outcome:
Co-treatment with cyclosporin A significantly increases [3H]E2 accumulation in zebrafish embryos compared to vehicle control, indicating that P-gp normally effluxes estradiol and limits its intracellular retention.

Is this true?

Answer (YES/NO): NO